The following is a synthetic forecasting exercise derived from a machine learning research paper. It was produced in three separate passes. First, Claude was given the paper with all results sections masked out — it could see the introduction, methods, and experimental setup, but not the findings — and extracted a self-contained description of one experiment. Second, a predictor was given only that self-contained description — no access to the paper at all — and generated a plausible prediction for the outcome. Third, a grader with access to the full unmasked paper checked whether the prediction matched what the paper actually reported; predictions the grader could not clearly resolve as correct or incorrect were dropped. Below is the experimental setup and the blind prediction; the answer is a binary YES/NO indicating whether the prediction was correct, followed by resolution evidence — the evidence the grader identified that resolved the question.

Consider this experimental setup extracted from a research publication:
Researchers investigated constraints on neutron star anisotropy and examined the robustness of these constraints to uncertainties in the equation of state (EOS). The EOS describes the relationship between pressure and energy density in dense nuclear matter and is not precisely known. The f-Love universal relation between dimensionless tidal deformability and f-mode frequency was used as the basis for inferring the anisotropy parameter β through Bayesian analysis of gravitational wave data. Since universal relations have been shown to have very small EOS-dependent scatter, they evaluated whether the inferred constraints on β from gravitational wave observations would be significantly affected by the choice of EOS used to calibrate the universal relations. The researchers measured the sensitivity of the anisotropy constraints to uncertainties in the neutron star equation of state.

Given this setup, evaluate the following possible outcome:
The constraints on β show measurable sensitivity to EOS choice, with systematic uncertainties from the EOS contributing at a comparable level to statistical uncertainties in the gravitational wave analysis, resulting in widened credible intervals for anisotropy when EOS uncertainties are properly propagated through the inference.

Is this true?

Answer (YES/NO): NO